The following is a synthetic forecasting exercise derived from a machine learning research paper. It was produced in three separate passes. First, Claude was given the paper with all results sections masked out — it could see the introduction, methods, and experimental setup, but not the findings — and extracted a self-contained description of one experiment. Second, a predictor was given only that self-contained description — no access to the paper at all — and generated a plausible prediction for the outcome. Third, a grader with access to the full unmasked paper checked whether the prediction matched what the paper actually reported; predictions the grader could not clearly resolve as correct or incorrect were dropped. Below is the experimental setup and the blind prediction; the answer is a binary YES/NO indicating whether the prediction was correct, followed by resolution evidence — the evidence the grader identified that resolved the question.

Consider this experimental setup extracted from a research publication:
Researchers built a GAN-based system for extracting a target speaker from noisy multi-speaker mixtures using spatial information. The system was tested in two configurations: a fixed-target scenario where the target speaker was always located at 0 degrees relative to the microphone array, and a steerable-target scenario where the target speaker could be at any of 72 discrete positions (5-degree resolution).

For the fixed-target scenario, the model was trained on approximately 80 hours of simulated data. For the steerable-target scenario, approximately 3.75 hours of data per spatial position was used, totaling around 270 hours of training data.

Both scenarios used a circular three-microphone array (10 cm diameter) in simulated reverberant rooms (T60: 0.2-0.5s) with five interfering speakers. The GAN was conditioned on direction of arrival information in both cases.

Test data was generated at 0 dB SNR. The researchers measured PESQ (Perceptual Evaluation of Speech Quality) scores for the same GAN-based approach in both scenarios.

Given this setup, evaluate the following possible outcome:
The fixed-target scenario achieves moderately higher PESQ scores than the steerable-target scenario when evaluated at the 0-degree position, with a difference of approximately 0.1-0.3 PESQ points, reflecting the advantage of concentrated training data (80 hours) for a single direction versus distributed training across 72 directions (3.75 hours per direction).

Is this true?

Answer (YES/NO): NO